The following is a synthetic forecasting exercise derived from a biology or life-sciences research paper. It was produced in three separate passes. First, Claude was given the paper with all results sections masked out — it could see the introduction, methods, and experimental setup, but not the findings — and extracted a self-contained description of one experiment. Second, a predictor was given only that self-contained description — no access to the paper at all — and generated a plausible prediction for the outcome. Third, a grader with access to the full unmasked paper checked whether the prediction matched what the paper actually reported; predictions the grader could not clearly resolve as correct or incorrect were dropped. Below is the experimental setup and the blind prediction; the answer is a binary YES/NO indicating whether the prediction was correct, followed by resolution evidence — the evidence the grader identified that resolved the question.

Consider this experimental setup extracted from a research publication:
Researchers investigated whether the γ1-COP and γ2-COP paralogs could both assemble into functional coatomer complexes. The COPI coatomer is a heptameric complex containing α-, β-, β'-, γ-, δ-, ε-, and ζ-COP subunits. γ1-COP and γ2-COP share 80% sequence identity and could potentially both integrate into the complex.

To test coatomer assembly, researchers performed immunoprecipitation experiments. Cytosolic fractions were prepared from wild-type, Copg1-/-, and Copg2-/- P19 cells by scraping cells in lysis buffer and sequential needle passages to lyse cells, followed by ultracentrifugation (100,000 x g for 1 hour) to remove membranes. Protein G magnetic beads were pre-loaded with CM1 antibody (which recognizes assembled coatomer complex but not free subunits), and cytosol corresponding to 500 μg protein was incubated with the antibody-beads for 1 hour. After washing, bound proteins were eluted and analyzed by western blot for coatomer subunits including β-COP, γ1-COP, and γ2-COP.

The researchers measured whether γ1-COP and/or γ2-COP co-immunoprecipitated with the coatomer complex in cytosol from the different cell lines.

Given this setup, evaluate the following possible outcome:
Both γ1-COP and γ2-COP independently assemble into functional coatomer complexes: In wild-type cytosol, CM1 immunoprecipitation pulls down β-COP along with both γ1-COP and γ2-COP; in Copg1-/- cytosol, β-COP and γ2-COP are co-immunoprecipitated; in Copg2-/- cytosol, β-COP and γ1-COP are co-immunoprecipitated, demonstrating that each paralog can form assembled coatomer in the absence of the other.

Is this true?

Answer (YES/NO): YES